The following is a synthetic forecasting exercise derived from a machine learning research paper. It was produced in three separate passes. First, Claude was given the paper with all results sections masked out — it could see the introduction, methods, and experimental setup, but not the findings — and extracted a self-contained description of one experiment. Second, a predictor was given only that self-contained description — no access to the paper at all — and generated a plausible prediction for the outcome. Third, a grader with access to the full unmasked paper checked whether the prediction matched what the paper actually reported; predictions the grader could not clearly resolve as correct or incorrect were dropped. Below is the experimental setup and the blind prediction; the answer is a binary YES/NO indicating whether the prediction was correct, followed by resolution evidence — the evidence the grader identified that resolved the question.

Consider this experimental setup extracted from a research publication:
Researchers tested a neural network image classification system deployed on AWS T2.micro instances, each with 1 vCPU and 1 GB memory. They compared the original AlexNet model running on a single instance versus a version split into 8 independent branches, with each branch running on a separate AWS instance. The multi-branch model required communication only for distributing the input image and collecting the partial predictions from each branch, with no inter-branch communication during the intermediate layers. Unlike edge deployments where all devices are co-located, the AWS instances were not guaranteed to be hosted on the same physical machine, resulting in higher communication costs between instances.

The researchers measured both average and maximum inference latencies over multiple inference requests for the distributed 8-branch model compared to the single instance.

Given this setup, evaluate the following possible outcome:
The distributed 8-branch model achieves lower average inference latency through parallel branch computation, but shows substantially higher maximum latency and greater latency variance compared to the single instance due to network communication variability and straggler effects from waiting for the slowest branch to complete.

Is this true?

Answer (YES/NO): NO